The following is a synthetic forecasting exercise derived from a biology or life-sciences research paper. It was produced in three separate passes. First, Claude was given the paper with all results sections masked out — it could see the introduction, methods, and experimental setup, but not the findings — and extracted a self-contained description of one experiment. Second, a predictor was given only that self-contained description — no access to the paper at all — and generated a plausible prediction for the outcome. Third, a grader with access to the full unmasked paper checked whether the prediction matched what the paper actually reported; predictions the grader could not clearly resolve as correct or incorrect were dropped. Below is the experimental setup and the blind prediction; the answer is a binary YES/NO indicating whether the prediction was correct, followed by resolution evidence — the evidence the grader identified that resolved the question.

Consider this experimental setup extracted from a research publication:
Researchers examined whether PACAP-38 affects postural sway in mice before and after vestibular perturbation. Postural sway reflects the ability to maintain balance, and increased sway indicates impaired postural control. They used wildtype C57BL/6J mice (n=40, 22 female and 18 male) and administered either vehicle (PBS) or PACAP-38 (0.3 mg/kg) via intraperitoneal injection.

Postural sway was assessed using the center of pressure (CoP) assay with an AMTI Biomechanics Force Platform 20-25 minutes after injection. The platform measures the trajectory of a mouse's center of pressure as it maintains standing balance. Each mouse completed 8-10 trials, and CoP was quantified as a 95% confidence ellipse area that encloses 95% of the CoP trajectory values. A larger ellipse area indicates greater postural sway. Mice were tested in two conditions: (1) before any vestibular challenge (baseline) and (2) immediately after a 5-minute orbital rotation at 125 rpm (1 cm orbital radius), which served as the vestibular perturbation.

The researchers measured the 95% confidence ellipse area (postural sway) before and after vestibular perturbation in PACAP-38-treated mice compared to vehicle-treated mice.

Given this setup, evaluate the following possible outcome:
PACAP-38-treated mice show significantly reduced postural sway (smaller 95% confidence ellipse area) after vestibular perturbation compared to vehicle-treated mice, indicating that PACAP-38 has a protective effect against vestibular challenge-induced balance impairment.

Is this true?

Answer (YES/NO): NO